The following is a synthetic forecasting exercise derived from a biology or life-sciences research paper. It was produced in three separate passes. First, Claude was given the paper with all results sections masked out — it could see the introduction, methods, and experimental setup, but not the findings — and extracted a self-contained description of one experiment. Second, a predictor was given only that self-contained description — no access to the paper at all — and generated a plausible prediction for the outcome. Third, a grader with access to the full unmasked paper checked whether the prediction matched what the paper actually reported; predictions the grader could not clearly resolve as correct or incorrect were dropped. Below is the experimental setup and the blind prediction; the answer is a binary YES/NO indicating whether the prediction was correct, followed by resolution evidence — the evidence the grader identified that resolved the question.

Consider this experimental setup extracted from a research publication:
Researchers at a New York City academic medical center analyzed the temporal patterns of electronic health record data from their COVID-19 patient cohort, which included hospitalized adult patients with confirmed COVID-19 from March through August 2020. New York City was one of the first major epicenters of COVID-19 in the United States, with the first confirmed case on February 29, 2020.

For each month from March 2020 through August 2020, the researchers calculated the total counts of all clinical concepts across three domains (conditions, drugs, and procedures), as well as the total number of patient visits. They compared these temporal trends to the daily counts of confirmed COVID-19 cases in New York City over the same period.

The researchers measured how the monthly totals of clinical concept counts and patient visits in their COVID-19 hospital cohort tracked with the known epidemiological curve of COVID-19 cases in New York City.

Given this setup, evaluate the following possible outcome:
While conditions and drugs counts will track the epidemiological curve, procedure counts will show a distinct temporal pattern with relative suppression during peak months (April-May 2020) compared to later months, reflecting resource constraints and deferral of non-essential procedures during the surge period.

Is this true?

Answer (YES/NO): NO